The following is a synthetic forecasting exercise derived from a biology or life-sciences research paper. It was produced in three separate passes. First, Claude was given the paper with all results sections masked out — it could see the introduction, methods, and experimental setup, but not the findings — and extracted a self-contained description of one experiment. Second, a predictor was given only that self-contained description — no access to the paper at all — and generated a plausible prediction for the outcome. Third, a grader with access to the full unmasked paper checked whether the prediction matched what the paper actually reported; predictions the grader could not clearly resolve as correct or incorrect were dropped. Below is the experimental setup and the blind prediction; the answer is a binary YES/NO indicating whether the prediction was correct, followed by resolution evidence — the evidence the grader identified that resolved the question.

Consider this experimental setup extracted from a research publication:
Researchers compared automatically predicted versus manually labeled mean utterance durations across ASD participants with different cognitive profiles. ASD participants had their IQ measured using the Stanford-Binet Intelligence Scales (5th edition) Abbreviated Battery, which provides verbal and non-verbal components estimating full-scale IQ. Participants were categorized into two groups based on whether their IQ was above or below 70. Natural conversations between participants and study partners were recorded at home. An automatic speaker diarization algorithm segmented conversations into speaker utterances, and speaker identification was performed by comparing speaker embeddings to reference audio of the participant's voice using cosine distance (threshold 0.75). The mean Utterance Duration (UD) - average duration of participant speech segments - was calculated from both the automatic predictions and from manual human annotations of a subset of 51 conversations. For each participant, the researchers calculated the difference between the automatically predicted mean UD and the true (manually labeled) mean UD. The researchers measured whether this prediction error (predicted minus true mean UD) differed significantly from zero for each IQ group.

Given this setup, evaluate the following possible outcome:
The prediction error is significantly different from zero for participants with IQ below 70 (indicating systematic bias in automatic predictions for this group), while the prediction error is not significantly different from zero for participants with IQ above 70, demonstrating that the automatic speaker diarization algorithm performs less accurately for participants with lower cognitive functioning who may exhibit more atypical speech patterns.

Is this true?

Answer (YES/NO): YES